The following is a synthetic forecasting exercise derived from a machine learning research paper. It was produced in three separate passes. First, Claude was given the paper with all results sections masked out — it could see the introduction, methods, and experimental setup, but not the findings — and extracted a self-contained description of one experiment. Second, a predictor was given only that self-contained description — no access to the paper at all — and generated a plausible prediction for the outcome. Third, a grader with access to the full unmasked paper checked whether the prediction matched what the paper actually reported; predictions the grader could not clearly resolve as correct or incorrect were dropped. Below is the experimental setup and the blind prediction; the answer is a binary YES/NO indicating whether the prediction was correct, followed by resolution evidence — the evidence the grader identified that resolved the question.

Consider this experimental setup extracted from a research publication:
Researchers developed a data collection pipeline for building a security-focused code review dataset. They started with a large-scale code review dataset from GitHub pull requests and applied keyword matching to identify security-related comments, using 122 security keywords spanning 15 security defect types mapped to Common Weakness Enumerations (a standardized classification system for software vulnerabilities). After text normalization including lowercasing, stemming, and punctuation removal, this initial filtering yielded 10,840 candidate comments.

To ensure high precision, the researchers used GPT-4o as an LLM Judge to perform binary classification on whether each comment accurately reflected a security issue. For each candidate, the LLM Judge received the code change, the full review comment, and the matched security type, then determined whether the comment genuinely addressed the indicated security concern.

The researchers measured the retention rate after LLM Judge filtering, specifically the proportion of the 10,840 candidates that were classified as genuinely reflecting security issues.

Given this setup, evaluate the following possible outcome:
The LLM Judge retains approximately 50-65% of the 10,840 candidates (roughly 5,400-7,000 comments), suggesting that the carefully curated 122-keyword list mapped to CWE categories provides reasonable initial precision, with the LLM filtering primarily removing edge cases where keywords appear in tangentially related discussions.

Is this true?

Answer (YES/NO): NO